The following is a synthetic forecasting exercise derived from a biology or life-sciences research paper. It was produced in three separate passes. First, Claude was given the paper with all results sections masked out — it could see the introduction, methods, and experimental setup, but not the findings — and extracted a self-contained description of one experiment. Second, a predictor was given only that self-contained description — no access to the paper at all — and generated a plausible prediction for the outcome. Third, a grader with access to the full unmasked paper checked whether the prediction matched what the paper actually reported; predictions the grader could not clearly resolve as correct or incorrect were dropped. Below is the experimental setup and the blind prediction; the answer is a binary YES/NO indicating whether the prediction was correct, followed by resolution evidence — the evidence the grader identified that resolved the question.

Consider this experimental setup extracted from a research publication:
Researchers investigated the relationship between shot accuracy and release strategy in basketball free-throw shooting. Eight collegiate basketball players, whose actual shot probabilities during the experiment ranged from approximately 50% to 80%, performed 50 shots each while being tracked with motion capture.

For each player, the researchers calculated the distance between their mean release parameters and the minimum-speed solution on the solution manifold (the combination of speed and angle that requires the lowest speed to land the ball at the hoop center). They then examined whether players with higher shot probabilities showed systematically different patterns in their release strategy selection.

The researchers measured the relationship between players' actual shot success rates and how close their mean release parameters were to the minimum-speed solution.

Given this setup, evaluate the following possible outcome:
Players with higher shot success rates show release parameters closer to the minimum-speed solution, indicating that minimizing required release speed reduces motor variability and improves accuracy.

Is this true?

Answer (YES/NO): NO